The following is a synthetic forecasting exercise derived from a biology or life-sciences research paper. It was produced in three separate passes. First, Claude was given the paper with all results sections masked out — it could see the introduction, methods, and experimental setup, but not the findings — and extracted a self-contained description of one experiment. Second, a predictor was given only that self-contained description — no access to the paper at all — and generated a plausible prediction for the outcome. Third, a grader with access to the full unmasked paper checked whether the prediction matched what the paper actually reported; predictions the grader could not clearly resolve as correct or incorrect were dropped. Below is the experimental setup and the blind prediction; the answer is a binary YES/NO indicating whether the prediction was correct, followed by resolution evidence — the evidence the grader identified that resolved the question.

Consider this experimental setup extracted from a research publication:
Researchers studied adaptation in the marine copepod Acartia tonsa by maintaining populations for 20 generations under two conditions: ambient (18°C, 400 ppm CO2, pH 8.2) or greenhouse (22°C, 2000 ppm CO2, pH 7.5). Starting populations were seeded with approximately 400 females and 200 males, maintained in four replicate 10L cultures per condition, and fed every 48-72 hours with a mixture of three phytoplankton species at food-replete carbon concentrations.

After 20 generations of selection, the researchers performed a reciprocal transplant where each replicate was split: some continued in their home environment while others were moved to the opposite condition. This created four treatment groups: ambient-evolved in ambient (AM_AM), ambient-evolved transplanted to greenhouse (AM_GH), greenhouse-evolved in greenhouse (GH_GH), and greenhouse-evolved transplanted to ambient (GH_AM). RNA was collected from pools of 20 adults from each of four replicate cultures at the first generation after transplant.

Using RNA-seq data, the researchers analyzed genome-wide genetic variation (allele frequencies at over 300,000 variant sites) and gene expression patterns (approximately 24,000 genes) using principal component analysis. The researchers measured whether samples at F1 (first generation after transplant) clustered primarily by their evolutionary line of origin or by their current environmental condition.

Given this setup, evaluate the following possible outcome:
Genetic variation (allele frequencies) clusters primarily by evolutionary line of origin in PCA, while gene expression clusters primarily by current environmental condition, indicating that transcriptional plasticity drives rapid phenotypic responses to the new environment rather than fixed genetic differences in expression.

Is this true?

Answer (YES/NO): NO